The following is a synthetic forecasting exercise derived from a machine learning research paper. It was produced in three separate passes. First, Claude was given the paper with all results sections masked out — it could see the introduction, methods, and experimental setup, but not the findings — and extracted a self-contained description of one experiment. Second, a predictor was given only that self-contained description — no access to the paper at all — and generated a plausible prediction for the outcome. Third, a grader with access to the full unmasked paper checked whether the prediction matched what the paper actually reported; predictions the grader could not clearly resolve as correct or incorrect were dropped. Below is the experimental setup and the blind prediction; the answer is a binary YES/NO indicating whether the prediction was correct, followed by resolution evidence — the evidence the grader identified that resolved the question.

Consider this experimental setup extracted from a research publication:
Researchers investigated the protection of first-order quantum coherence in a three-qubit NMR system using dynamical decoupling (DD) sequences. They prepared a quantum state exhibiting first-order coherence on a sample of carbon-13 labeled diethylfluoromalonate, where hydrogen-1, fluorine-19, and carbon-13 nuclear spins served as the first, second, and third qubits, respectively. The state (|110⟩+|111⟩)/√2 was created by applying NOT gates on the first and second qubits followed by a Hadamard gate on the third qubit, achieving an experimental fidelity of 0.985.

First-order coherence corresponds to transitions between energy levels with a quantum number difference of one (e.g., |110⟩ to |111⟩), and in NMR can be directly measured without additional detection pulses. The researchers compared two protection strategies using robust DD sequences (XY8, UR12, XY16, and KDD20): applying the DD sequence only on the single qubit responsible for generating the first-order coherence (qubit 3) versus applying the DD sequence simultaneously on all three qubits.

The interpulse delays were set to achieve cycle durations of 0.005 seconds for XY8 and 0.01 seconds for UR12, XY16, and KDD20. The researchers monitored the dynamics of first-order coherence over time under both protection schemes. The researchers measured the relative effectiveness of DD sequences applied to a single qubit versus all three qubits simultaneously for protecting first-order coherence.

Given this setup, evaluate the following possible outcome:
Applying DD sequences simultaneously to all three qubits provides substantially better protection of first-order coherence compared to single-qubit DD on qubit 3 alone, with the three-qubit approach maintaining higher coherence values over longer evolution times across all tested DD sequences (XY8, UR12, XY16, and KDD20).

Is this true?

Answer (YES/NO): NO